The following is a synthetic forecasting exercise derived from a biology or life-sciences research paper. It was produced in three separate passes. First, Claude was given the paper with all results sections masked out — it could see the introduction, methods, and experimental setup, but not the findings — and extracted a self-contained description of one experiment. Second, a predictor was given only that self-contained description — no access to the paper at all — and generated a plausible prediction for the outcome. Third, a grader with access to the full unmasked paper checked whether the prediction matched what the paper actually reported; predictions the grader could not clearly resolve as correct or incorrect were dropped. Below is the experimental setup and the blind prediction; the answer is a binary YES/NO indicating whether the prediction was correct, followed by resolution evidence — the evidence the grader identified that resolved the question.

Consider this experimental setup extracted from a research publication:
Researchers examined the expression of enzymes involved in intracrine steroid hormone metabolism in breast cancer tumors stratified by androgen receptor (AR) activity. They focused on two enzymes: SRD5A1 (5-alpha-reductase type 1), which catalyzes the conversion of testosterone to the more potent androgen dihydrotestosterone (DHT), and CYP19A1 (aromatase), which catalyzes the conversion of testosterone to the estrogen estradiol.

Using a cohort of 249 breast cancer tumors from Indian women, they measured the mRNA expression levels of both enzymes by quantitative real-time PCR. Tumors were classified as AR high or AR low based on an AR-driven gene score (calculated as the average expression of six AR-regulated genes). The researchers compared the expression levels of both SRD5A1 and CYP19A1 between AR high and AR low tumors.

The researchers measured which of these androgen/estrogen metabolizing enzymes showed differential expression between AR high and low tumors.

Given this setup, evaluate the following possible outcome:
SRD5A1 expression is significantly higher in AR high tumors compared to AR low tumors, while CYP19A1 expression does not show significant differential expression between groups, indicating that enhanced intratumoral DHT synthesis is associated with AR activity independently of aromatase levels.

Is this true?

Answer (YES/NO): YES